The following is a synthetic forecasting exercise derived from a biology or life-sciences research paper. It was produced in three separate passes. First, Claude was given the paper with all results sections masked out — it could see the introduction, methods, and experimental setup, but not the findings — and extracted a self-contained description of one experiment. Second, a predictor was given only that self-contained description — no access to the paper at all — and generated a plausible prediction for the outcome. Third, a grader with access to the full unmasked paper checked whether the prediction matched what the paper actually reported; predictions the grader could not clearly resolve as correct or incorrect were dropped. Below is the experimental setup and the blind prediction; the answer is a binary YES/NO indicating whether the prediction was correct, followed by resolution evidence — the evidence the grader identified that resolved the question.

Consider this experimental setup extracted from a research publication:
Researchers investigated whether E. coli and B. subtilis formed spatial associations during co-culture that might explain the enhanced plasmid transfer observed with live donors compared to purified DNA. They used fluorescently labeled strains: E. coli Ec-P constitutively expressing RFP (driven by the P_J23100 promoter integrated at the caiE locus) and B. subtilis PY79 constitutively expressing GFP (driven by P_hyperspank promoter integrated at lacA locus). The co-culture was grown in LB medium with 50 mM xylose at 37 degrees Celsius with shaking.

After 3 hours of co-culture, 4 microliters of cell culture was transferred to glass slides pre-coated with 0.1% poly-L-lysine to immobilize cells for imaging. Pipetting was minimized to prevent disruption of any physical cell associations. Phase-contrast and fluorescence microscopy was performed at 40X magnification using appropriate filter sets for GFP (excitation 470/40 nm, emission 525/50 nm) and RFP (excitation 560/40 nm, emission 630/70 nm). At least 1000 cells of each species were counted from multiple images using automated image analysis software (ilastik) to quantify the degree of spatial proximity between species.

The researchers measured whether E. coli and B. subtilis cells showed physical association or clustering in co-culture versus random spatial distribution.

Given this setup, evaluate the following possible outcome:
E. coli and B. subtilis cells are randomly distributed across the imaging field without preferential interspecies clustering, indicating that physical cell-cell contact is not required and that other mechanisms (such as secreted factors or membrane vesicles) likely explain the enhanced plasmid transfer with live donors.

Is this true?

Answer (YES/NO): NO